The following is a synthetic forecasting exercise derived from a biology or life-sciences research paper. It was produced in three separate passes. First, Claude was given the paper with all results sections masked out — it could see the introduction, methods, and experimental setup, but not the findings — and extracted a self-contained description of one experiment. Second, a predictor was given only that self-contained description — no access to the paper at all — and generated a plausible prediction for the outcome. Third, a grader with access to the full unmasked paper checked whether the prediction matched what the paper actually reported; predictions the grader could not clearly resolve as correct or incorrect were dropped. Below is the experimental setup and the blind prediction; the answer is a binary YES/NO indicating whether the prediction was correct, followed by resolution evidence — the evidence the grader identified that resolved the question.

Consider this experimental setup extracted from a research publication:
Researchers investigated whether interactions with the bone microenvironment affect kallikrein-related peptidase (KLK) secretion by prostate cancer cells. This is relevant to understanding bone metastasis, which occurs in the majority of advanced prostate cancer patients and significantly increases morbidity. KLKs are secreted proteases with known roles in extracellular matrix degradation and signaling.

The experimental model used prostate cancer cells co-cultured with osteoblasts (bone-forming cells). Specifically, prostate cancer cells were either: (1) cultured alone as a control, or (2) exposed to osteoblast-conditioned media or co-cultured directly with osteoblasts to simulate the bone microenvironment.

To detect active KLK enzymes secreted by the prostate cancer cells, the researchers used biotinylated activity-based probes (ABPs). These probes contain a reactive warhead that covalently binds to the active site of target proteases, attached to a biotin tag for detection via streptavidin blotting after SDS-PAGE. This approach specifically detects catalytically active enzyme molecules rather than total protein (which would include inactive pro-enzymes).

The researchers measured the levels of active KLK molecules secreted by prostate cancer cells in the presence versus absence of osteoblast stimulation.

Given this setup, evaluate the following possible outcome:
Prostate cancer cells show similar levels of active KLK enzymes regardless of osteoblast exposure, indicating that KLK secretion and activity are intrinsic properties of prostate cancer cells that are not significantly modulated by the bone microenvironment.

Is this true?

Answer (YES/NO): NO